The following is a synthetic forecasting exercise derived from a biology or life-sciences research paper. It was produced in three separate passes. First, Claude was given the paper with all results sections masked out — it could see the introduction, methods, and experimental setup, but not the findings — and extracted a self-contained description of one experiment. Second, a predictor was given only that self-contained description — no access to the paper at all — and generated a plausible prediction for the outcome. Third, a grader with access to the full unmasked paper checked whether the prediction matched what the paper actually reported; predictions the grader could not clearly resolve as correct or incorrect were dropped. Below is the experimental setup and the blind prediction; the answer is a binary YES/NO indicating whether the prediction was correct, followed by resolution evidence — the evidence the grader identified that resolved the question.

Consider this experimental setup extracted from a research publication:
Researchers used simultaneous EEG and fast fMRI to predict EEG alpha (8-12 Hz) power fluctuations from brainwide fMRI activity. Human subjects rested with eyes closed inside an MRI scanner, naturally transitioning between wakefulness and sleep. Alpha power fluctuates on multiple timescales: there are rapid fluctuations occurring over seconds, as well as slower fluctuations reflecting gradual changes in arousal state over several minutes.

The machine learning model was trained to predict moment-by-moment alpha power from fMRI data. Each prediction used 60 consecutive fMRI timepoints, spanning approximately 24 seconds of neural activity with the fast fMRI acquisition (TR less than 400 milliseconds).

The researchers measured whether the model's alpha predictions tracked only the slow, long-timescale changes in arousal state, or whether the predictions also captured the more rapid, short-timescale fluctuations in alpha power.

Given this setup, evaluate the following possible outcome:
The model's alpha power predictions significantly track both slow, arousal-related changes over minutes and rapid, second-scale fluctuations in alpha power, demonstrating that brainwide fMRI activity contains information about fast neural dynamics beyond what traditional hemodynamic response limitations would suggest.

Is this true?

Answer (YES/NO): YES